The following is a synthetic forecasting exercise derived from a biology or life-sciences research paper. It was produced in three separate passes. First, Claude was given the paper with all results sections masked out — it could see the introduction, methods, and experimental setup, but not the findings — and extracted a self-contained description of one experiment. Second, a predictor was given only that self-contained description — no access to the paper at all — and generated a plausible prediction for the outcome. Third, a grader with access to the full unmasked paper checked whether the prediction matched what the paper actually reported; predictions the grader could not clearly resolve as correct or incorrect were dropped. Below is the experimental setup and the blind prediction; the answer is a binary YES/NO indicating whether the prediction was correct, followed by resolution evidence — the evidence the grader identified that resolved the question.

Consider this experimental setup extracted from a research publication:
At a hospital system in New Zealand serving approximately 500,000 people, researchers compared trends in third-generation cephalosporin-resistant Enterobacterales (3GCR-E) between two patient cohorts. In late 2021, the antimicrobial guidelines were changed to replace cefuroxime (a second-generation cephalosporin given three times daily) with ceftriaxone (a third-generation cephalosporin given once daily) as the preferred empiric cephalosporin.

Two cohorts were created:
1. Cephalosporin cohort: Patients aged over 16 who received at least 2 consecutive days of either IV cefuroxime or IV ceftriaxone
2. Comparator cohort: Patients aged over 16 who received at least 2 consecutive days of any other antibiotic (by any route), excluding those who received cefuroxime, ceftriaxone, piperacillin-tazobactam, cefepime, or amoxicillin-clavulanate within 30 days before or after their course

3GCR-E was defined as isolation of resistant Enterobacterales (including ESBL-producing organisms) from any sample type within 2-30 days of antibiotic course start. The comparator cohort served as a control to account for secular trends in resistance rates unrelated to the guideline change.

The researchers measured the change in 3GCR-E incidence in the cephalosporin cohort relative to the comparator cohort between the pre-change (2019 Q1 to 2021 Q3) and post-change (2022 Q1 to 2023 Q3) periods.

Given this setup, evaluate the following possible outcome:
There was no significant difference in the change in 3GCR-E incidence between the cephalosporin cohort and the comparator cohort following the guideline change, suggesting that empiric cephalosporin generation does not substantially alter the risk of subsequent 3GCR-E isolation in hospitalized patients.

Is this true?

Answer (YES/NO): YES